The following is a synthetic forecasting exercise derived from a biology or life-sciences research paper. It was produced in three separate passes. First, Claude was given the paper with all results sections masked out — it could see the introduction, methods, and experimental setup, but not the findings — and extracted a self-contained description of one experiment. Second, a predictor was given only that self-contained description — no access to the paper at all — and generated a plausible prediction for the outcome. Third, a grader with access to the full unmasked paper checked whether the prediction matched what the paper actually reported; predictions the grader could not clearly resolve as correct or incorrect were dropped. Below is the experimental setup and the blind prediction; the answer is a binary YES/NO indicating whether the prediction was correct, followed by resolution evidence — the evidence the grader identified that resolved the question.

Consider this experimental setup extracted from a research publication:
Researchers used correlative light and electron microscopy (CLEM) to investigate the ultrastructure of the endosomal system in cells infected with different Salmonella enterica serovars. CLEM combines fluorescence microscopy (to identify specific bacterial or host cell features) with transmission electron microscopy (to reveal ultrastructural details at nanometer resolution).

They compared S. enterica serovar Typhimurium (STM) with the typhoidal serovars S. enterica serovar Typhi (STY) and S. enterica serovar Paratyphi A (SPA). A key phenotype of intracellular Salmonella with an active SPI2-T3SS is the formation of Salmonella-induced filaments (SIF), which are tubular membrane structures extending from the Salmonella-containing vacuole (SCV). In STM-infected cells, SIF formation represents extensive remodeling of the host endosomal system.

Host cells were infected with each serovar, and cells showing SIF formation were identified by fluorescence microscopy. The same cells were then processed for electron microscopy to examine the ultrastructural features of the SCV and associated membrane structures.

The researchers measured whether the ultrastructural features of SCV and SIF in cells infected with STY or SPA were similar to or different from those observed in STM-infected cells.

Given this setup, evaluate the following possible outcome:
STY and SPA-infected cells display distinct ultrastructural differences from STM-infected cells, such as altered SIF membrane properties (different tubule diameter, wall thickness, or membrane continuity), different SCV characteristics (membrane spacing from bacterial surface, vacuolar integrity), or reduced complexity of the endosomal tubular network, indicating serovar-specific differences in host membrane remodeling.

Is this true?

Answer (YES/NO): NO